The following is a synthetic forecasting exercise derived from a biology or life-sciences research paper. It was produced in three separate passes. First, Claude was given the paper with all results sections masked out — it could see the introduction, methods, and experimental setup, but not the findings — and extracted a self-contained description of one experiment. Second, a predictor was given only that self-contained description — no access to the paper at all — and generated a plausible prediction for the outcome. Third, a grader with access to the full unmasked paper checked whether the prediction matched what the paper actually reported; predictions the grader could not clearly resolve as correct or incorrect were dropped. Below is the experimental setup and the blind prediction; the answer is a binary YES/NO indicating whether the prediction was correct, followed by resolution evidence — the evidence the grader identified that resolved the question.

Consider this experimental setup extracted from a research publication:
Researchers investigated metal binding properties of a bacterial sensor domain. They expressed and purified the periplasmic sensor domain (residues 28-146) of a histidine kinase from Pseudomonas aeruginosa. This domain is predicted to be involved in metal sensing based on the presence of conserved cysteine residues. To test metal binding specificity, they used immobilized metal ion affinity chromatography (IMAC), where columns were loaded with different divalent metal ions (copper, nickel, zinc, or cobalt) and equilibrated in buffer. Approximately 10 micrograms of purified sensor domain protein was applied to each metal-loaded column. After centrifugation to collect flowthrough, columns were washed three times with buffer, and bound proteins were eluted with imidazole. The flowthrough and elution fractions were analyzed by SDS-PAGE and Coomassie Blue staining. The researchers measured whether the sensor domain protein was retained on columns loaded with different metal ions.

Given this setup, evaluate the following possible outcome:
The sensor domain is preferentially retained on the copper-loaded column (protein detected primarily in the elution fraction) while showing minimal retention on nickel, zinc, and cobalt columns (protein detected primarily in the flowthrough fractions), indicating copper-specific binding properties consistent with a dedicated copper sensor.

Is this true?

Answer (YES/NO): NO